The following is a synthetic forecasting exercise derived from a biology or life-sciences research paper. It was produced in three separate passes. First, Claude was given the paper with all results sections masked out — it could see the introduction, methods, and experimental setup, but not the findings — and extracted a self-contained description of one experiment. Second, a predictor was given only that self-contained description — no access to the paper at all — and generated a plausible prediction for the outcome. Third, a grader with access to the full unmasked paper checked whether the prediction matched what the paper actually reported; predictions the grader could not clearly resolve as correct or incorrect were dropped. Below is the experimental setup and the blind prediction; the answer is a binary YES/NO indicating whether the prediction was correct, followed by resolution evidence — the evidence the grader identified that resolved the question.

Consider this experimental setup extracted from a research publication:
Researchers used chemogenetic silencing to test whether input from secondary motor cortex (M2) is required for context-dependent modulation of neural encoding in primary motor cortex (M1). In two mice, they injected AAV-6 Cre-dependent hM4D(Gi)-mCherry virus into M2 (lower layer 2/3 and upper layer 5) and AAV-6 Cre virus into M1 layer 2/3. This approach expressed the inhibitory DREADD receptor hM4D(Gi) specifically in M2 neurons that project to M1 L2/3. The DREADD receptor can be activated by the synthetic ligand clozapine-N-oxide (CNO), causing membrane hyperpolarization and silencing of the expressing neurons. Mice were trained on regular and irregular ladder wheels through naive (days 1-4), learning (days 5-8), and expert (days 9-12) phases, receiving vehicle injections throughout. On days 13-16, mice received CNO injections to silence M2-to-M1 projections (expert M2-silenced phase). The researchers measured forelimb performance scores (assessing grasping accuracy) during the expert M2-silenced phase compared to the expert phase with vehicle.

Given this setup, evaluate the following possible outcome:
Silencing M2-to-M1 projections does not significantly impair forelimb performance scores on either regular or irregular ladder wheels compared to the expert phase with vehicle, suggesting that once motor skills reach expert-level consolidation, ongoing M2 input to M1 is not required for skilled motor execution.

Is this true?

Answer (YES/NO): NO